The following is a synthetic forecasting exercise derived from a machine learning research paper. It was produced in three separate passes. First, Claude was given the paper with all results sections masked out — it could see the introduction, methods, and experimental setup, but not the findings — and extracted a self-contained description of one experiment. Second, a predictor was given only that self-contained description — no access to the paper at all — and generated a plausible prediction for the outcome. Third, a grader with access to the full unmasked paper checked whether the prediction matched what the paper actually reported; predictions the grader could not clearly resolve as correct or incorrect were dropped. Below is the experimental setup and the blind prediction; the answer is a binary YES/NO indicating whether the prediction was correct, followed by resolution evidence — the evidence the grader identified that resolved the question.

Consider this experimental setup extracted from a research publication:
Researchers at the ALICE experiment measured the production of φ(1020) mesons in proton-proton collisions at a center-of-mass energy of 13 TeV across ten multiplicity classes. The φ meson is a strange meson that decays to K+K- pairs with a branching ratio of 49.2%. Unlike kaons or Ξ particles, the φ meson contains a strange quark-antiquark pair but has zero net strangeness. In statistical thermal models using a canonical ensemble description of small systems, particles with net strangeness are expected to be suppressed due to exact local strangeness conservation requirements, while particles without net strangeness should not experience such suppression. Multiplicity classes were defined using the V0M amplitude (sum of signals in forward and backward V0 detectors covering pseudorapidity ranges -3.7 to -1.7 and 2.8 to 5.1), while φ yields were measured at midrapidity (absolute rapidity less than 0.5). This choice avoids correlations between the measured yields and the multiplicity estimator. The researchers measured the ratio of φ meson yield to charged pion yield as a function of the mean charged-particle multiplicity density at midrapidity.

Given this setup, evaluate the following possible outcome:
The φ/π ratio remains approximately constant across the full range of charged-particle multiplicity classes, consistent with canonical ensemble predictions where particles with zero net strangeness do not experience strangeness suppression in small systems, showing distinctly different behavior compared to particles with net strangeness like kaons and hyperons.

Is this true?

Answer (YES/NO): NO